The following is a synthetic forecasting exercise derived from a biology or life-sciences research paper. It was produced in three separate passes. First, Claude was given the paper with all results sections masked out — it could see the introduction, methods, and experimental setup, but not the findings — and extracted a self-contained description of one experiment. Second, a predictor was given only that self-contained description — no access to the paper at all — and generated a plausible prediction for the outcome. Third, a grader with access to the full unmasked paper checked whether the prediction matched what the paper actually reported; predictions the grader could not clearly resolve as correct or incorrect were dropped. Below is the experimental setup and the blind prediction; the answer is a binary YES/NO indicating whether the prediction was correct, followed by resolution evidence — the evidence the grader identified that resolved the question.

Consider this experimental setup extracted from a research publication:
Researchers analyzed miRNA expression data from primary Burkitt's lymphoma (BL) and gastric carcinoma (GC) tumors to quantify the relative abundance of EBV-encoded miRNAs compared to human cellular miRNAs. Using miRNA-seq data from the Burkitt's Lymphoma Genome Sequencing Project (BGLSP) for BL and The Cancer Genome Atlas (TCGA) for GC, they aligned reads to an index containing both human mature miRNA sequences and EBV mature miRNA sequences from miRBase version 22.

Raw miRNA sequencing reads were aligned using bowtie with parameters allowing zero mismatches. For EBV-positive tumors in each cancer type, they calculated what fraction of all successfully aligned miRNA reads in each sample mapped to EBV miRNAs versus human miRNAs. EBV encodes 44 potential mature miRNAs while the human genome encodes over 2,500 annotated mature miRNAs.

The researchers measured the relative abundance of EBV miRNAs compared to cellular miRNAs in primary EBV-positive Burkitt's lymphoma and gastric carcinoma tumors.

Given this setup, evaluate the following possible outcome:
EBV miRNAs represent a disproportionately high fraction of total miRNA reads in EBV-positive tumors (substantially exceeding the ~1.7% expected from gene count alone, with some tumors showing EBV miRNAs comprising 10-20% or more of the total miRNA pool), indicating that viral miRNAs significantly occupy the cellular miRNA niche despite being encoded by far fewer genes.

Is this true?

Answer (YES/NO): YES